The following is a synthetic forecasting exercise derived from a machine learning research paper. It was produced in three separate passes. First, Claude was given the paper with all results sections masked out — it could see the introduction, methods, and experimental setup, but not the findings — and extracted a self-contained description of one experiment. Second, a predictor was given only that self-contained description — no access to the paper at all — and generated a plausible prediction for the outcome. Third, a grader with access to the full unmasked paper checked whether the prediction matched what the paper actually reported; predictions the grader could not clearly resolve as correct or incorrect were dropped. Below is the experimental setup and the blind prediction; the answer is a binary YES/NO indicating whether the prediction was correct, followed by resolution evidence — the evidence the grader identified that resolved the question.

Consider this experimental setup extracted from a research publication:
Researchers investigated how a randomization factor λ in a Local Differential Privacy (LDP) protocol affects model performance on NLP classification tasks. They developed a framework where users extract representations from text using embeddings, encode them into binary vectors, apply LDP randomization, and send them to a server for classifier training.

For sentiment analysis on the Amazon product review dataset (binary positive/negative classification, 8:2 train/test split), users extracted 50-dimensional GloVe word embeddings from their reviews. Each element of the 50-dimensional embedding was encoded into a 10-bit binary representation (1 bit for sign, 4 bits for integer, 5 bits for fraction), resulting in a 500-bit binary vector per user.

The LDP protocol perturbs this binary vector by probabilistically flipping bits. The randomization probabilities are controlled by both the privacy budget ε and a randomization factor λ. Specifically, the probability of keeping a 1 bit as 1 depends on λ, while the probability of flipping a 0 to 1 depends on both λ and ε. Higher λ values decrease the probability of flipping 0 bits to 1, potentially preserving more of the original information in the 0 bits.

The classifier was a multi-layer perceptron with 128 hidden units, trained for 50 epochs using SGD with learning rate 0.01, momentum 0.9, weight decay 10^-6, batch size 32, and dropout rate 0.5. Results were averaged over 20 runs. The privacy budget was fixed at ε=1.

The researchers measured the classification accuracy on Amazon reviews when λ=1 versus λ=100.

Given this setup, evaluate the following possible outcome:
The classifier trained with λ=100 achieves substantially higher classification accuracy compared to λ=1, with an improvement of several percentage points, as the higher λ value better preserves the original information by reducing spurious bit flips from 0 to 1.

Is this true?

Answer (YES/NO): YES